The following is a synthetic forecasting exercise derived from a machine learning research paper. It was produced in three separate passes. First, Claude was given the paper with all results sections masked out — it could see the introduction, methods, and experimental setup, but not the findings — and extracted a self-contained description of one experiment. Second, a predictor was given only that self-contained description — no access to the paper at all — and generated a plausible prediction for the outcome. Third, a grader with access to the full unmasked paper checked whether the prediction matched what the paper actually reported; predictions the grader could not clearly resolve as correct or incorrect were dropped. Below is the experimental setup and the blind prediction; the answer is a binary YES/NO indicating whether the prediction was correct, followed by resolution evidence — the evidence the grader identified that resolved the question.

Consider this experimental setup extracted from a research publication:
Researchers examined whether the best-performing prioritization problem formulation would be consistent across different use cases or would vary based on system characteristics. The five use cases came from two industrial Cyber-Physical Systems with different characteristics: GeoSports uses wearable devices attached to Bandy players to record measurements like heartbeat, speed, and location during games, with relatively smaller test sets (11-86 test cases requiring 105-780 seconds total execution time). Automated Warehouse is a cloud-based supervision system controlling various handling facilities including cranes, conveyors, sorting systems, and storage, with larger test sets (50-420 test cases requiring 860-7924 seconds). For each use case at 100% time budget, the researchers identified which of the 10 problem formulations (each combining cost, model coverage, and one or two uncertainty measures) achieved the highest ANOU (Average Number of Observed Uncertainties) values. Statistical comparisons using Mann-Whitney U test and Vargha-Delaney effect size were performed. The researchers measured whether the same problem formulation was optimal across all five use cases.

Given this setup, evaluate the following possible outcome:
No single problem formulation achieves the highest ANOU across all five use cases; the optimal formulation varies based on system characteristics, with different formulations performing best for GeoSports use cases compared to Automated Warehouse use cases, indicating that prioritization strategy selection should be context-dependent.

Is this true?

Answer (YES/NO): NO